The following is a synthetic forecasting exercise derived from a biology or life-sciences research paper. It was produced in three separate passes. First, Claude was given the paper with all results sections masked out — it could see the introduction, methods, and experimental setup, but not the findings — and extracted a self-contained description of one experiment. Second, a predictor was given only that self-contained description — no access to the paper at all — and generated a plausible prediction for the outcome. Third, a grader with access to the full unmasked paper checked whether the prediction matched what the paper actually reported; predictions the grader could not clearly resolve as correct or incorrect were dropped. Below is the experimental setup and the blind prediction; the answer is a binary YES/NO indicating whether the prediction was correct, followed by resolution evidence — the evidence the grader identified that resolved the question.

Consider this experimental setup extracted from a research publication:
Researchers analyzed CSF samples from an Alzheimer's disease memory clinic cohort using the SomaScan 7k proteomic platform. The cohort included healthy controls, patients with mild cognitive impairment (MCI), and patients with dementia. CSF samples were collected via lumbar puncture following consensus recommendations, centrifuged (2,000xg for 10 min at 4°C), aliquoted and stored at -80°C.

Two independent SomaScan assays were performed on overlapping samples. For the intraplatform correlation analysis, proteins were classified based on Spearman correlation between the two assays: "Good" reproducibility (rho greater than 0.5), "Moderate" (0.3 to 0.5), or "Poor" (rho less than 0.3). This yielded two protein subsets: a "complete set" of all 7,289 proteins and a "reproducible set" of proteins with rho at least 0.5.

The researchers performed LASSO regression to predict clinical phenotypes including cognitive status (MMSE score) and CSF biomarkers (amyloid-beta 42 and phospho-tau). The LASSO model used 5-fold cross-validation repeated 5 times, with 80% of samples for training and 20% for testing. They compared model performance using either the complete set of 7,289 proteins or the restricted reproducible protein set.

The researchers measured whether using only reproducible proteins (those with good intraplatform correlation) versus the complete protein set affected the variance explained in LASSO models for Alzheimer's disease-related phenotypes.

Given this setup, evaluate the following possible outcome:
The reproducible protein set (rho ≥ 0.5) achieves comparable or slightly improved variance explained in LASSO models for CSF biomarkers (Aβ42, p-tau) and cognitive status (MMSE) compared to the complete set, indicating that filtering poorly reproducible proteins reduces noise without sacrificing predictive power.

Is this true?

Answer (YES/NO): YES